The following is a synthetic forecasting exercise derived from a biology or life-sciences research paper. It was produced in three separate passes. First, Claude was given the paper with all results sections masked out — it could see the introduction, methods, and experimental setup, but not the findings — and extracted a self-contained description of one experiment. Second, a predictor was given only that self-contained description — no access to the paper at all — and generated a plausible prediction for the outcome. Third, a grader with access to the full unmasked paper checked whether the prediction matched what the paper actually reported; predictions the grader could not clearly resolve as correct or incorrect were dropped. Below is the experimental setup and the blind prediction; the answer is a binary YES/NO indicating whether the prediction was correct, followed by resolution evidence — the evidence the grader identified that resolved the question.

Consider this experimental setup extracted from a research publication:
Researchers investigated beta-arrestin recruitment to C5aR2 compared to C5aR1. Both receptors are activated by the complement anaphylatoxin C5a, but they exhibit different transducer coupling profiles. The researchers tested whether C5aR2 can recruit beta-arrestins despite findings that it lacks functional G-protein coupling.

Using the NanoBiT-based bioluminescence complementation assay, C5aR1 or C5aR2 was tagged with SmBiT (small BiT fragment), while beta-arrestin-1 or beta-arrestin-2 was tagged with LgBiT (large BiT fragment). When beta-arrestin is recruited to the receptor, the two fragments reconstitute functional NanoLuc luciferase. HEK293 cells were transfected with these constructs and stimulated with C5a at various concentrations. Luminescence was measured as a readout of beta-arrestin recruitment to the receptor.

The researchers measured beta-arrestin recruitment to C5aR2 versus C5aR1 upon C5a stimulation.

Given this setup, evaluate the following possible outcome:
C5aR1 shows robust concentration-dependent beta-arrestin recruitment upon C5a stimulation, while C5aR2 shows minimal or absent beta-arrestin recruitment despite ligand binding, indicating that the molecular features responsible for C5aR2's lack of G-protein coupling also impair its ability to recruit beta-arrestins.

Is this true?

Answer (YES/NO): NO